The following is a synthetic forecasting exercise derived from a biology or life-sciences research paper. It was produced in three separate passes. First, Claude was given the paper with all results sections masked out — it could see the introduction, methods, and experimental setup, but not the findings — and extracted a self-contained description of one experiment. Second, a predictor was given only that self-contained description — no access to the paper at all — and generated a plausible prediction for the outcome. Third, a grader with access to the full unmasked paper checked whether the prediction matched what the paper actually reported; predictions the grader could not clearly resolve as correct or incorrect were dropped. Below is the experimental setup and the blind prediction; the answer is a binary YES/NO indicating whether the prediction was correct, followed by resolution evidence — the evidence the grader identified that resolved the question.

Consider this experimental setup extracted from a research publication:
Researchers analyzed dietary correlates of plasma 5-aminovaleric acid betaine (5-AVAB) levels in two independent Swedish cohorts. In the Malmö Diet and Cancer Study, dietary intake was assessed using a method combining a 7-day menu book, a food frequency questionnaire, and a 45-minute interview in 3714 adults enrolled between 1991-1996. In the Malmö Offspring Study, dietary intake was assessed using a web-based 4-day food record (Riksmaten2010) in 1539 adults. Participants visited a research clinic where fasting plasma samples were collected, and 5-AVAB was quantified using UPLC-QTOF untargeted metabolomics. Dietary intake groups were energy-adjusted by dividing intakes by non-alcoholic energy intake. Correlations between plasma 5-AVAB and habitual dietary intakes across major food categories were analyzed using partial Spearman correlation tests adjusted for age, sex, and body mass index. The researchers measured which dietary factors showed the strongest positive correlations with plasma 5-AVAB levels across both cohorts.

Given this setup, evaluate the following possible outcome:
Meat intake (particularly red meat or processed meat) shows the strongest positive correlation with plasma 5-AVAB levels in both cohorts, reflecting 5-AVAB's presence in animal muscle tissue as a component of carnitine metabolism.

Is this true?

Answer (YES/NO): NO